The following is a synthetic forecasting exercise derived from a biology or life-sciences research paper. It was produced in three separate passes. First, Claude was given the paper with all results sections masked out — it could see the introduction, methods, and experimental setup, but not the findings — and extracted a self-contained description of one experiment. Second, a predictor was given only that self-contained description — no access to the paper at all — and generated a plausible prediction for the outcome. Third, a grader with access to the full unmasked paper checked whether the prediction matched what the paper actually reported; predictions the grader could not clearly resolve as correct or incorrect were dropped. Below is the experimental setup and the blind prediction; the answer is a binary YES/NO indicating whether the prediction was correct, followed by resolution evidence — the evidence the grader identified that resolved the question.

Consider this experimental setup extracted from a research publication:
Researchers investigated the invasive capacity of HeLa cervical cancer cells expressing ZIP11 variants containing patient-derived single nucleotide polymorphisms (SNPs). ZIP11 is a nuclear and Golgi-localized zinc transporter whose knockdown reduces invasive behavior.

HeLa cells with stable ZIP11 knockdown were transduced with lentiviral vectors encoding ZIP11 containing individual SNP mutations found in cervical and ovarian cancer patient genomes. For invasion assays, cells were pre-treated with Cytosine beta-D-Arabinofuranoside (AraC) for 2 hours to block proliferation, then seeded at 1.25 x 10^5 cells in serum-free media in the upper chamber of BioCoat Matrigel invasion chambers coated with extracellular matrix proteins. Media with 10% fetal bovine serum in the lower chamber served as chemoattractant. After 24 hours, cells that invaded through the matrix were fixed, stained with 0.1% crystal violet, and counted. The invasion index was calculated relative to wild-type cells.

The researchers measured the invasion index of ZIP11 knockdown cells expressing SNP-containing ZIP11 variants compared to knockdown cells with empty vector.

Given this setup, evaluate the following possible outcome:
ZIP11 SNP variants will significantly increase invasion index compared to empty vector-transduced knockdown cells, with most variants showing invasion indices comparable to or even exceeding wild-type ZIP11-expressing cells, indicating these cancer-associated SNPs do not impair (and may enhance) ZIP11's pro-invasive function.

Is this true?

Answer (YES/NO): YES